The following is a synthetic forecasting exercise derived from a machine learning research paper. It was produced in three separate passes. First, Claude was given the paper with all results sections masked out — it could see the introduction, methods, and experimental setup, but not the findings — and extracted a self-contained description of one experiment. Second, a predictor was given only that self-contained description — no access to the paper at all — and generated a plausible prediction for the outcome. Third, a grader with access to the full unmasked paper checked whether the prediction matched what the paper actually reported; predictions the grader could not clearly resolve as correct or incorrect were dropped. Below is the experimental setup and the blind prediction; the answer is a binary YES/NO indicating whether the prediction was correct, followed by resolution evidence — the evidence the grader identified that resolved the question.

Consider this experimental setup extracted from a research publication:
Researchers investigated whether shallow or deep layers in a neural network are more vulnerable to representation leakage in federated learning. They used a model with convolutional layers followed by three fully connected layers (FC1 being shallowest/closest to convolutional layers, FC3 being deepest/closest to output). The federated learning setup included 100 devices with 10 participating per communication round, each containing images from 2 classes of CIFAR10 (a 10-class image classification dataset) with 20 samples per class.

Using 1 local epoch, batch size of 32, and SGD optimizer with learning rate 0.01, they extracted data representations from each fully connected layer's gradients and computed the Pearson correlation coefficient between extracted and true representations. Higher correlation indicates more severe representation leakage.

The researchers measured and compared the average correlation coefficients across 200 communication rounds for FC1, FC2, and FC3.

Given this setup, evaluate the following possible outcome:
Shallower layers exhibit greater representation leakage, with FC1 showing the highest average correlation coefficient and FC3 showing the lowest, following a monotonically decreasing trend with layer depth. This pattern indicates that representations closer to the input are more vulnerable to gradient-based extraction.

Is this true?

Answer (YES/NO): NO